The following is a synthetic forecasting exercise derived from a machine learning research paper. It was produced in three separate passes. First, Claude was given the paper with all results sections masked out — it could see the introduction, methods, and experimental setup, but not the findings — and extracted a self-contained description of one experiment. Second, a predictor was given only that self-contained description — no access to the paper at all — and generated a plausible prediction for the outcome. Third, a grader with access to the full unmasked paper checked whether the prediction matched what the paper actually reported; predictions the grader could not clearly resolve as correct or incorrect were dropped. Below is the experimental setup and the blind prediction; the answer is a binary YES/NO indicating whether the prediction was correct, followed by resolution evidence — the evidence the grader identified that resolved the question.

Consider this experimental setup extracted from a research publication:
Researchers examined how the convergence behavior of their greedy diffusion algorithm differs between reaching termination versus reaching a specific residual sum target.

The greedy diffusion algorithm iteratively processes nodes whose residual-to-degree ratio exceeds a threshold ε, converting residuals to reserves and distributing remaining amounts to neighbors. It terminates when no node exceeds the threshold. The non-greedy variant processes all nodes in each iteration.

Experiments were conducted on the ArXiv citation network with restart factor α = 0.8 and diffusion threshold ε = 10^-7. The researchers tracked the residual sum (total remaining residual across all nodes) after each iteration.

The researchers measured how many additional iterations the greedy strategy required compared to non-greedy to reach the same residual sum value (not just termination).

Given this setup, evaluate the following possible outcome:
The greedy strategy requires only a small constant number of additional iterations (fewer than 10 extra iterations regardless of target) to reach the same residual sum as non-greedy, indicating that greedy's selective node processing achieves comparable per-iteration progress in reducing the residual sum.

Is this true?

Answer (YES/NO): NO